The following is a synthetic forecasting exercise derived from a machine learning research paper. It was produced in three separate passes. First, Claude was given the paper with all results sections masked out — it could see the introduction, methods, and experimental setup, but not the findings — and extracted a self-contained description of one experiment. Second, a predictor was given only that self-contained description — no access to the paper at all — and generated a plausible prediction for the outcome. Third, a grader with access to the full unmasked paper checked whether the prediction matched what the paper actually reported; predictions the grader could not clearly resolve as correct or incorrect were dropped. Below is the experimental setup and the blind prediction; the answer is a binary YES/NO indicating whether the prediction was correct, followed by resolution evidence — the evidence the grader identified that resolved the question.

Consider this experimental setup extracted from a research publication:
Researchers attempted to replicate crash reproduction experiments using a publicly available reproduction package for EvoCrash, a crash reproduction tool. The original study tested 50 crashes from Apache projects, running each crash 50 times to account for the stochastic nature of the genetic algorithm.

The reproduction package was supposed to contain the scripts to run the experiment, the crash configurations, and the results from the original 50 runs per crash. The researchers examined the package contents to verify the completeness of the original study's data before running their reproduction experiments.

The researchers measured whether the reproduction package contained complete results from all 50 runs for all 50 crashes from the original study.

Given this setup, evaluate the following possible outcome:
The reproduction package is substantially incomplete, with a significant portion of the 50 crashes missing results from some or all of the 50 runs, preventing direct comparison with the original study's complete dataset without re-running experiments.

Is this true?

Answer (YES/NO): NO